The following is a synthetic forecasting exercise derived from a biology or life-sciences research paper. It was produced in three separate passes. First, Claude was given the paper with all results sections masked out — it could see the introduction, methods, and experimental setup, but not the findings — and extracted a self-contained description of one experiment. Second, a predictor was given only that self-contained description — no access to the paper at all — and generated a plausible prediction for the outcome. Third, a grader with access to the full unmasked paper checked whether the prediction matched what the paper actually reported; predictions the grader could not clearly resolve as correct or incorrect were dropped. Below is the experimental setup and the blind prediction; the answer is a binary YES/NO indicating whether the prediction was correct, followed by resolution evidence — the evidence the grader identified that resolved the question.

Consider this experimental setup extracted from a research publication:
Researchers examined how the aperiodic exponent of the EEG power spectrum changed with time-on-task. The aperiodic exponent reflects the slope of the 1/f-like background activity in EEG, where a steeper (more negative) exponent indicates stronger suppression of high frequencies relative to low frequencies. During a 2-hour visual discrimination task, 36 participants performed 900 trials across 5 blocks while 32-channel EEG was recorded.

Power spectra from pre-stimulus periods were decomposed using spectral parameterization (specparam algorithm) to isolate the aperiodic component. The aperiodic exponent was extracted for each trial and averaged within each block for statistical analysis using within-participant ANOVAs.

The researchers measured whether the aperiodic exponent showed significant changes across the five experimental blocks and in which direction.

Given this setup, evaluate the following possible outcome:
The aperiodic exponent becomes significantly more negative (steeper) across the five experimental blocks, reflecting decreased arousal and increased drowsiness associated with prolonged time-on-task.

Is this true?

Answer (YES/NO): NO